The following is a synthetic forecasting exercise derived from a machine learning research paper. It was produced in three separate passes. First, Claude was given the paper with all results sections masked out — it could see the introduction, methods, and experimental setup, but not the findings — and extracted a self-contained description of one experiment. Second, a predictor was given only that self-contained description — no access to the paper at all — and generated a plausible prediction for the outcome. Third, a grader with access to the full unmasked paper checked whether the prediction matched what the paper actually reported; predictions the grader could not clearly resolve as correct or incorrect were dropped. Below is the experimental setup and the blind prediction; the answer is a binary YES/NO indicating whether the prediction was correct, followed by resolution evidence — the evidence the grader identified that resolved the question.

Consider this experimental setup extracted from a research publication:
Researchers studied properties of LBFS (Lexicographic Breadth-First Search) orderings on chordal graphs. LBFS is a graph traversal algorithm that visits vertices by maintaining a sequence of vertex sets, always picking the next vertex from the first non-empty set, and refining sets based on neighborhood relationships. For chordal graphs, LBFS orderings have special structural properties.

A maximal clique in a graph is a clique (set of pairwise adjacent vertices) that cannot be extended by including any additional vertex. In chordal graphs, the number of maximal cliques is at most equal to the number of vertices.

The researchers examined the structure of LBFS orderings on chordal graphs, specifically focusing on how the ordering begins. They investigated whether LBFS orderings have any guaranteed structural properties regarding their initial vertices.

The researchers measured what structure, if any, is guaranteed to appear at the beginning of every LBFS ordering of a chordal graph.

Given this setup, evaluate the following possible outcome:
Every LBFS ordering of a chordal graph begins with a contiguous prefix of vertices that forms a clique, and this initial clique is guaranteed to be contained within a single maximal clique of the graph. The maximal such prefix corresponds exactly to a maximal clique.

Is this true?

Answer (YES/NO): YES